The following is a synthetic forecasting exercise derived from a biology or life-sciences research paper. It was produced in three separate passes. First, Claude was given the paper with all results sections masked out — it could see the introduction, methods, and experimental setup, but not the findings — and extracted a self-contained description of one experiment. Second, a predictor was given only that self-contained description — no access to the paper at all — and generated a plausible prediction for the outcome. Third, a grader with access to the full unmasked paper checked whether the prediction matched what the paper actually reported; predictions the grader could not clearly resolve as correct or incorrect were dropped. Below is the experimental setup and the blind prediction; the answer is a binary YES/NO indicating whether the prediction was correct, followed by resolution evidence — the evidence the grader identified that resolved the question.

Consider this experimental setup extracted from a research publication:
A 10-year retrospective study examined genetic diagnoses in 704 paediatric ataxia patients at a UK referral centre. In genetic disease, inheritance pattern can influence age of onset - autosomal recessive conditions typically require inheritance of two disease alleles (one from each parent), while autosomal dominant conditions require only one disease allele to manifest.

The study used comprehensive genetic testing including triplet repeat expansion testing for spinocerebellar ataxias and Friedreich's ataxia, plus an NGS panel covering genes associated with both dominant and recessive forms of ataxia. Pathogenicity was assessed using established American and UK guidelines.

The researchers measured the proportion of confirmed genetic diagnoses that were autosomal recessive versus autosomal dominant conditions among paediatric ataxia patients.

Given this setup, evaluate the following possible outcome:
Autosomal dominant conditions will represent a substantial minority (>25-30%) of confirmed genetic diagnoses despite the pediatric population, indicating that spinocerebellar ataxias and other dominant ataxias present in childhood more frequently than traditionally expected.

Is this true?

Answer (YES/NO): NO